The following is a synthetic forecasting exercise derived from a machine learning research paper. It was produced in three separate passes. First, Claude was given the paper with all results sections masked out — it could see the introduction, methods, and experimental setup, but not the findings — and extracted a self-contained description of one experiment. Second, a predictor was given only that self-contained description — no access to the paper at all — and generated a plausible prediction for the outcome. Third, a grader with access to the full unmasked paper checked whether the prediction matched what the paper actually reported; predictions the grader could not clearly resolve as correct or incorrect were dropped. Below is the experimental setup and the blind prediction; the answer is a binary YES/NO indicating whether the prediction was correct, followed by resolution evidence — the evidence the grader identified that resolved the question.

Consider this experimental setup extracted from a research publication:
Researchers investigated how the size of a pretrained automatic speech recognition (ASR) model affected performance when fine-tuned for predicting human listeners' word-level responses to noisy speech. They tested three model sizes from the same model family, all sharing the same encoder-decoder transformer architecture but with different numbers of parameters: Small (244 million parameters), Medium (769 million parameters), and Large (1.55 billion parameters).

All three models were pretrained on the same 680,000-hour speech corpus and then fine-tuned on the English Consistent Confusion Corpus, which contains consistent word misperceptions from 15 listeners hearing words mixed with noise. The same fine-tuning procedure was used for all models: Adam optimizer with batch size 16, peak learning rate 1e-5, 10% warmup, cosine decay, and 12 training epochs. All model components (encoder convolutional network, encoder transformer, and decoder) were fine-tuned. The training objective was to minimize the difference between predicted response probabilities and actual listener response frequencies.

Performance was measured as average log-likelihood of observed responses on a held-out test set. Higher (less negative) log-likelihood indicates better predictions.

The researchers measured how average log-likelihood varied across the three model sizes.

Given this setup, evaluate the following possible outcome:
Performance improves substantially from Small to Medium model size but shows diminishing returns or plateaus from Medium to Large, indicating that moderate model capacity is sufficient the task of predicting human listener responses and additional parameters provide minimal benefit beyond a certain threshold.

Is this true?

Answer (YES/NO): NO